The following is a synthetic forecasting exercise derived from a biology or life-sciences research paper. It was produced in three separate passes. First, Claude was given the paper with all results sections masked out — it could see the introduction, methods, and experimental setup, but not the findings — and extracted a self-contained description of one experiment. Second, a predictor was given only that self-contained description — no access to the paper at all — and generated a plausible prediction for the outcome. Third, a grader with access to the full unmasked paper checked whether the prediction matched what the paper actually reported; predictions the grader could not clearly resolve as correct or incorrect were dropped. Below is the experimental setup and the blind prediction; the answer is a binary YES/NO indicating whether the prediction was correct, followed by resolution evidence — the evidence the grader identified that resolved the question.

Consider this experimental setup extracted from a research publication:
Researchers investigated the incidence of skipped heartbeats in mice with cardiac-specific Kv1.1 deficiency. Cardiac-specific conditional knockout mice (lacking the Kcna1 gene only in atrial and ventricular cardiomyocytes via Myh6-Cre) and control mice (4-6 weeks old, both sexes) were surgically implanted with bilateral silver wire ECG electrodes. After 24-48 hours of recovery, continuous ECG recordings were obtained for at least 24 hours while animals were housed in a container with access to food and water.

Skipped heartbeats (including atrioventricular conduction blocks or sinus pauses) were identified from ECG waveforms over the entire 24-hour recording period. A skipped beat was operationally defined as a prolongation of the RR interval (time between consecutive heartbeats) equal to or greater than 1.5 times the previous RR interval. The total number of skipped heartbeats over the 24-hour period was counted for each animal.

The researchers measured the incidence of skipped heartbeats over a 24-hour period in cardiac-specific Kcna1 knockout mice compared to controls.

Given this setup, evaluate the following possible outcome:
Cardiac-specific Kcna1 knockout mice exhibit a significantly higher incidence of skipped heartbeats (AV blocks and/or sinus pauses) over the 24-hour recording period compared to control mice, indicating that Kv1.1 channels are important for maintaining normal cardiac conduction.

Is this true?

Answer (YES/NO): NO